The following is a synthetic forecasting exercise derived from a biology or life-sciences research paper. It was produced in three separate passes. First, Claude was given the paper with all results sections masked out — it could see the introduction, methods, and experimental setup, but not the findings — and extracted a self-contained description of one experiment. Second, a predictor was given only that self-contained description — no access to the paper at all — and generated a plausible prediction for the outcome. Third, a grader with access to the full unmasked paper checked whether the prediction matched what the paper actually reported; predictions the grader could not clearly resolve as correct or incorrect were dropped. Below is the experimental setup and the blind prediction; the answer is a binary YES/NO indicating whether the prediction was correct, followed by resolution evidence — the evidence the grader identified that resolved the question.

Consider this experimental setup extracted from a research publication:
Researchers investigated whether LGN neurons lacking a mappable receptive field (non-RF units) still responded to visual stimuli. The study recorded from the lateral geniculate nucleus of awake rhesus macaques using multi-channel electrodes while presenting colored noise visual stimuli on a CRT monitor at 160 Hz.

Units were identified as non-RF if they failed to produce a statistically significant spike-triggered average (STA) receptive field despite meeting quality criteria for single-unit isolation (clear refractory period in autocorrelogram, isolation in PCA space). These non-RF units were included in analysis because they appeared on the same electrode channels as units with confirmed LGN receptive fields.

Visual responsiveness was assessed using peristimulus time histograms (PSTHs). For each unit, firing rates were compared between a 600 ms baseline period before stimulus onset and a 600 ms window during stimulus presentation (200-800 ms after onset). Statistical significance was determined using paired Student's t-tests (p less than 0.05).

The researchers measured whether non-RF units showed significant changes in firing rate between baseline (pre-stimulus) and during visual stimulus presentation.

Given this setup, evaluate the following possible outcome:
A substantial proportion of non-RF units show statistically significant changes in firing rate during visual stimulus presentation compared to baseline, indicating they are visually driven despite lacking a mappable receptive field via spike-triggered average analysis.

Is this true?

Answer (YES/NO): YES